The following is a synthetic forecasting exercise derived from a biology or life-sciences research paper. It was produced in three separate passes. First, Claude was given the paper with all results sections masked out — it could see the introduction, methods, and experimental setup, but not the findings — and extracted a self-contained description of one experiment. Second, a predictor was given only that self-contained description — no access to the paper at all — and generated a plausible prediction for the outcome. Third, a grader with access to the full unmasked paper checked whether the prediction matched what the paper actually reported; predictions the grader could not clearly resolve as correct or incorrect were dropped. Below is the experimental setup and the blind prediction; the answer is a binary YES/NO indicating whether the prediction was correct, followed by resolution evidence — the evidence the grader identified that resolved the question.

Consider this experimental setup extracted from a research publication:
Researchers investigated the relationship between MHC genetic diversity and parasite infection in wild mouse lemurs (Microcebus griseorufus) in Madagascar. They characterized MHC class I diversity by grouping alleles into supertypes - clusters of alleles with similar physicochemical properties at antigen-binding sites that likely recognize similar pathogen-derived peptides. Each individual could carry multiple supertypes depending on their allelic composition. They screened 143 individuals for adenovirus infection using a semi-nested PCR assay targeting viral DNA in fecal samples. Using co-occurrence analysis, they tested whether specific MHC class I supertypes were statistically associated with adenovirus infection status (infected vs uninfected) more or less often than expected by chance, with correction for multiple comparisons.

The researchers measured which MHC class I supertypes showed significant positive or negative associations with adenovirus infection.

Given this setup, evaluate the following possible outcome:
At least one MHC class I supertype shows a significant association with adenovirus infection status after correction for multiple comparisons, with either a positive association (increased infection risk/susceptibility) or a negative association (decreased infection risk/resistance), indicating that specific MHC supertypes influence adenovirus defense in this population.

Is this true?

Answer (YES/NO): YES